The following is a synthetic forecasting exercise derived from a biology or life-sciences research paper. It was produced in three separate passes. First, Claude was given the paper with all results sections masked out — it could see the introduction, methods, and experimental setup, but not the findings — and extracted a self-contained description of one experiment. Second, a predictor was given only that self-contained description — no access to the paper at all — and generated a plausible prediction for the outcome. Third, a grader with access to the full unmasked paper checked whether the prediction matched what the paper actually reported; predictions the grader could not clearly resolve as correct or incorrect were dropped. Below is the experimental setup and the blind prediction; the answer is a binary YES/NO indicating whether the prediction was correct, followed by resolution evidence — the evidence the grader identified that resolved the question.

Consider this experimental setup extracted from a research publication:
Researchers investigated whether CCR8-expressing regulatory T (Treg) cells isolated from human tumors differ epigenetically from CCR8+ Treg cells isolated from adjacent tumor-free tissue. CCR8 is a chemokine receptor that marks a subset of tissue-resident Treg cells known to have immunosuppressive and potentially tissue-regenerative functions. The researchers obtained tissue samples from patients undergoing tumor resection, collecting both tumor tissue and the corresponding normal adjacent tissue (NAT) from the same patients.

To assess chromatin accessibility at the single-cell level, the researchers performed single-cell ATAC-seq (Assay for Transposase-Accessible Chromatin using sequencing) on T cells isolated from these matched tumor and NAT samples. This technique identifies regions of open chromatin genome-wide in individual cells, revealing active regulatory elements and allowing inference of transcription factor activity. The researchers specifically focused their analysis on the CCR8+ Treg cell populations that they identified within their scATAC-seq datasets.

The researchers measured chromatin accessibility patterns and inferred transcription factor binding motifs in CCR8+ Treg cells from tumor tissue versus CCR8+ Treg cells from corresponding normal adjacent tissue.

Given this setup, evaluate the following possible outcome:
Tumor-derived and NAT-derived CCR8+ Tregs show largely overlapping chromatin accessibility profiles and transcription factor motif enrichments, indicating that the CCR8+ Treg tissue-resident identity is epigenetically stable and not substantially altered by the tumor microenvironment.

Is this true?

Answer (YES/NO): YES